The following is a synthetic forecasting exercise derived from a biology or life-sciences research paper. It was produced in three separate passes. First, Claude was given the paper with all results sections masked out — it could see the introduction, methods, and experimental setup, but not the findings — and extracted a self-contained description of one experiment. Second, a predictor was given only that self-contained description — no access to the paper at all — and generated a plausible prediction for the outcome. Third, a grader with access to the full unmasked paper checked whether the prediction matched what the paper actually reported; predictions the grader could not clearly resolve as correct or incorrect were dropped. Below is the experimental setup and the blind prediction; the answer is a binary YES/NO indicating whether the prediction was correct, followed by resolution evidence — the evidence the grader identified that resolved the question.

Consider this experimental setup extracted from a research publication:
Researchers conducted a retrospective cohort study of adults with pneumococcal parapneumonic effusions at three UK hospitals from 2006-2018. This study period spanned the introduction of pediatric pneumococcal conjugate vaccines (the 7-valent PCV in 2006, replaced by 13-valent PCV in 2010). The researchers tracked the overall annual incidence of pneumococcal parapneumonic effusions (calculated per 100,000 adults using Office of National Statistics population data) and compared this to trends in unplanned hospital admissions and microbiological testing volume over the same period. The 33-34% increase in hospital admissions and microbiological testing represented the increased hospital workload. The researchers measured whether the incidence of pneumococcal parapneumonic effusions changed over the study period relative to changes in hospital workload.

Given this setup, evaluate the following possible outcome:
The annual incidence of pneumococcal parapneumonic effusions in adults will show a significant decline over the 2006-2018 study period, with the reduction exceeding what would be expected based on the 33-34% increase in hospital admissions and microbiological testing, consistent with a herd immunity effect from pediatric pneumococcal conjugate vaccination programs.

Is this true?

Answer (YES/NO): NO